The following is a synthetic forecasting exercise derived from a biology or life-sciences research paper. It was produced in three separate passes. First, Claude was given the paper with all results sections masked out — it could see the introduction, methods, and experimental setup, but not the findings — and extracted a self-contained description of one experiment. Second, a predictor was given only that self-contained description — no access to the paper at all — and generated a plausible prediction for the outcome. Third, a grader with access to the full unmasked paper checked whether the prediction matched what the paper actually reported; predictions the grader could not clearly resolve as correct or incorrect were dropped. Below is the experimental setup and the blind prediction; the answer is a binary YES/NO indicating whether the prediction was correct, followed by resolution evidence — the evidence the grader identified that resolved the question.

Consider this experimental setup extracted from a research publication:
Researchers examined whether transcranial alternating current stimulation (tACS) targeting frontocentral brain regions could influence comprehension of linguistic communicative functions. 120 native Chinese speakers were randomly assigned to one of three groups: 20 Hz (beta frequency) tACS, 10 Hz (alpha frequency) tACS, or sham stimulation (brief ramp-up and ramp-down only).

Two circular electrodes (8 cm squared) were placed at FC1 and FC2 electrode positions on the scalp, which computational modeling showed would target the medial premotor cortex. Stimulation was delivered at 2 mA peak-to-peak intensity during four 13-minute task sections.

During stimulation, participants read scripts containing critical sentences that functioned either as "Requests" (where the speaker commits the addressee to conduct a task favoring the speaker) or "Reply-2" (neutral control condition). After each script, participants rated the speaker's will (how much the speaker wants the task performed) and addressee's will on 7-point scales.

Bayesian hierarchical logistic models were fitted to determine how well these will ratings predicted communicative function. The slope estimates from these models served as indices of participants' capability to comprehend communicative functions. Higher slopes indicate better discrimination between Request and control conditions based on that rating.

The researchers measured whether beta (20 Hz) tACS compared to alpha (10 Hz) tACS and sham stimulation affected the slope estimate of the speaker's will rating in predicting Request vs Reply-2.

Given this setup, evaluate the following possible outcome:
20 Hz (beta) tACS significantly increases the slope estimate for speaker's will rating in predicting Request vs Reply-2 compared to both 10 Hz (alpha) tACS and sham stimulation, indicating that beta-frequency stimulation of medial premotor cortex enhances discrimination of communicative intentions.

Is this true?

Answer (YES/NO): YES